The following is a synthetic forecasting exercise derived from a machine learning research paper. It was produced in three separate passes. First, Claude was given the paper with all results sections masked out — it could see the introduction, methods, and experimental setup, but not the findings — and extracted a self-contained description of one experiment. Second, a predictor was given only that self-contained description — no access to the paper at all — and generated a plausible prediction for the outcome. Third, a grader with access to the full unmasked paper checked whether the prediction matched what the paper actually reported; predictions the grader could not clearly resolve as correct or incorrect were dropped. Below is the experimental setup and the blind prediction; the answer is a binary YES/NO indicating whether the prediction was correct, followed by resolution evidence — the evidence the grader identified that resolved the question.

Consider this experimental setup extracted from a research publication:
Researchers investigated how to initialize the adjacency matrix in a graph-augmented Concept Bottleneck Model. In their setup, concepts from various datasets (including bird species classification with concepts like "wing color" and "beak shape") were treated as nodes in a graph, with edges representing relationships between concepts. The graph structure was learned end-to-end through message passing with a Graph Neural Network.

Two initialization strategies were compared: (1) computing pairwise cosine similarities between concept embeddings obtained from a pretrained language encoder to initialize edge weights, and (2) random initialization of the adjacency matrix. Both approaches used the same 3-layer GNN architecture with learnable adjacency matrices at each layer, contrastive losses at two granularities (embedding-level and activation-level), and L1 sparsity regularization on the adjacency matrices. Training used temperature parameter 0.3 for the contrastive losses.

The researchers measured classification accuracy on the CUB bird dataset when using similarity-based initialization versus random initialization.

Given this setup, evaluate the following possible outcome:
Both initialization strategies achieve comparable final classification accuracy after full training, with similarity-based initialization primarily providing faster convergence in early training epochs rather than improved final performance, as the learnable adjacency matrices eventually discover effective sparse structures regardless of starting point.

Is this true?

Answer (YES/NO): NO